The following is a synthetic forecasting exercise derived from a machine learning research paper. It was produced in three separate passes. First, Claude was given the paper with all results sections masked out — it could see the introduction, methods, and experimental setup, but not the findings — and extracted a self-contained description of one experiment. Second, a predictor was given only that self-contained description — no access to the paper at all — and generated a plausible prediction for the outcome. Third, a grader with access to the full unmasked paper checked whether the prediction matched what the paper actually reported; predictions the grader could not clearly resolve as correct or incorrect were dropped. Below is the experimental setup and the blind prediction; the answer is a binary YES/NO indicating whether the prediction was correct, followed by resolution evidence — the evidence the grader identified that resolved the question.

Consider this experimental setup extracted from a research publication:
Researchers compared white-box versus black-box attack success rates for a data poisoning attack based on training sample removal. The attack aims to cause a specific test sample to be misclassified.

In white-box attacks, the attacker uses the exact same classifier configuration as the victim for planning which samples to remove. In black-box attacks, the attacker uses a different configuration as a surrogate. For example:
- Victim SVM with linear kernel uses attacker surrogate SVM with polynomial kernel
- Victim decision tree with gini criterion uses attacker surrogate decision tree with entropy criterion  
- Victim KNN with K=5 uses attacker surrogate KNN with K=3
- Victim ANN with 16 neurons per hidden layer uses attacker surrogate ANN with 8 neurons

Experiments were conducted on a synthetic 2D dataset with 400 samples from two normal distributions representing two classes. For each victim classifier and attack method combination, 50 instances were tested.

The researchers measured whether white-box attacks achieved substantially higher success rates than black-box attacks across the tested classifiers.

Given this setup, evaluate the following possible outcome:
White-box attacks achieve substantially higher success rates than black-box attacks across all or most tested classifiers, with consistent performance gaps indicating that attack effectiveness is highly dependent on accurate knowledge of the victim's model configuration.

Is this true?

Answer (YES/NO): NO